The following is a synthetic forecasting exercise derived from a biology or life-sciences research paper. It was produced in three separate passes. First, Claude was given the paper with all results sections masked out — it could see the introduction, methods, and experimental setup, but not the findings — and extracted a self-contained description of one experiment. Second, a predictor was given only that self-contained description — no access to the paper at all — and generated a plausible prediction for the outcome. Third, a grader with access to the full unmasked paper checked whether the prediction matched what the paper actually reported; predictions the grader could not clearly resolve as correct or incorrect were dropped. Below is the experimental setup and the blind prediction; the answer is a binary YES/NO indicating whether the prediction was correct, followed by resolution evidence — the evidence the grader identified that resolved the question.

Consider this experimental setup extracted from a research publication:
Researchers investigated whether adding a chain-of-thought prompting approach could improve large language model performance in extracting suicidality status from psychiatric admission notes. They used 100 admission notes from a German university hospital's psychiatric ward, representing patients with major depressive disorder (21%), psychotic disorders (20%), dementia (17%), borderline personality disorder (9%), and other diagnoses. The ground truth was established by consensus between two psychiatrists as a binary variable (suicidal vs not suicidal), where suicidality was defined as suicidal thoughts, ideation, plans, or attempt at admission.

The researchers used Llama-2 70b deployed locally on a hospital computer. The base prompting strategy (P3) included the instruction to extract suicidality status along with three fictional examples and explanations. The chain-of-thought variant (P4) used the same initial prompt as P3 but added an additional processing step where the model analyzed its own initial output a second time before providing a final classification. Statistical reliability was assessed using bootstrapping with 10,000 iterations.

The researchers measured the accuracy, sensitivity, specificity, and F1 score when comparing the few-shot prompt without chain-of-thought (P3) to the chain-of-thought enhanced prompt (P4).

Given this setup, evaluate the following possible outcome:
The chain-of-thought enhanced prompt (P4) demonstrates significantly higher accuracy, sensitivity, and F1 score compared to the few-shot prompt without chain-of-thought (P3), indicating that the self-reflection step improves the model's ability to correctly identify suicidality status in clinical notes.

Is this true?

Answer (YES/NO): NO